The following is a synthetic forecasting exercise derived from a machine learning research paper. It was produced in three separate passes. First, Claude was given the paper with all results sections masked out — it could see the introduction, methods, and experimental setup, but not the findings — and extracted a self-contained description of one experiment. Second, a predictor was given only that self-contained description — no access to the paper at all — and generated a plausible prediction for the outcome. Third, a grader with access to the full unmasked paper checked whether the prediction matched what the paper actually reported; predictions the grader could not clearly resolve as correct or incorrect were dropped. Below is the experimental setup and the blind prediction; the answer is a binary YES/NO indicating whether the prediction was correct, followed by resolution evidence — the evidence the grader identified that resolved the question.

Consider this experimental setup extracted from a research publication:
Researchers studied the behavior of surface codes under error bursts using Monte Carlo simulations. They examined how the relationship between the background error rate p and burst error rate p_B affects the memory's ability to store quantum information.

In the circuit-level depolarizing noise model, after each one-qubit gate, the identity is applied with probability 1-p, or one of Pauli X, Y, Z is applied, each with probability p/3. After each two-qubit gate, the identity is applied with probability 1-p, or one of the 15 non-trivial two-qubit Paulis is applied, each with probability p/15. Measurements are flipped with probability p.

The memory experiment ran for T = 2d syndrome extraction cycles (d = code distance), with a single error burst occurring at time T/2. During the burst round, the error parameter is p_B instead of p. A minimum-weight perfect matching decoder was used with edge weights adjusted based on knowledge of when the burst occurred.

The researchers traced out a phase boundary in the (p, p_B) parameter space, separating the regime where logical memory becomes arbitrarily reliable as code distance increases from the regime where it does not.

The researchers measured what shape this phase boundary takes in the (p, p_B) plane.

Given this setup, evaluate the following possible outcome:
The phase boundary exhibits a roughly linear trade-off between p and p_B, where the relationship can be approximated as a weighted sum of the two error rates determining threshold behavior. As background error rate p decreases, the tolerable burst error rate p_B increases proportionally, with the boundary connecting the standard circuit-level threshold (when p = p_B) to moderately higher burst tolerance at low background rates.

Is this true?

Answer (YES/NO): NO